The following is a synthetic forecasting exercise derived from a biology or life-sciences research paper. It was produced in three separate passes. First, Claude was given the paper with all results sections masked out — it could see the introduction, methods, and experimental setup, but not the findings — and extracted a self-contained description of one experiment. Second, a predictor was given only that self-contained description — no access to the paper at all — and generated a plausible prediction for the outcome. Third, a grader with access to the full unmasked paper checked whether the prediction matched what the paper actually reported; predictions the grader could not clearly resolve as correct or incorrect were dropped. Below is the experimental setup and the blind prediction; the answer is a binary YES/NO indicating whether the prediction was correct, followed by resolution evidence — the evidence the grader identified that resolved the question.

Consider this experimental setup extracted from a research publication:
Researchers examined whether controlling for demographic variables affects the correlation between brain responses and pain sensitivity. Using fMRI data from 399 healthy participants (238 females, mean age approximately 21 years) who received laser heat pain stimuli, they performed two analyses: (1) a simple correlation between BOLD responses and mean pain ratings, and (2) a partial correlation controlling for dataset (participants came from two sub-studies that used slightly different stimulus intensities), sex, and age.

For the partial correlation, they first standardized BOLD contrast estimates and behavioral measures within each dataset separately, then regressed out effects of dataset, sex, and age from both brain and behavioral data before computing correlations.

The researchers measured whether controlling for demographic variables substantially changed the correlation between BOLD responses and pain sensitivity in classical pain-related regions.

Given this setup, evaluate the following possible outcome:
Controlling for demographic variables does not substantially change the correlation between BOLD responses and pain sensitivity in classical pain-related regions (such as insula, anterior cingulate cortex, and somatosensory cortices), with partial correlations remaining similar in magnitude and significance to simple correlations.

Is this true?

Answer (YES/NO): YES